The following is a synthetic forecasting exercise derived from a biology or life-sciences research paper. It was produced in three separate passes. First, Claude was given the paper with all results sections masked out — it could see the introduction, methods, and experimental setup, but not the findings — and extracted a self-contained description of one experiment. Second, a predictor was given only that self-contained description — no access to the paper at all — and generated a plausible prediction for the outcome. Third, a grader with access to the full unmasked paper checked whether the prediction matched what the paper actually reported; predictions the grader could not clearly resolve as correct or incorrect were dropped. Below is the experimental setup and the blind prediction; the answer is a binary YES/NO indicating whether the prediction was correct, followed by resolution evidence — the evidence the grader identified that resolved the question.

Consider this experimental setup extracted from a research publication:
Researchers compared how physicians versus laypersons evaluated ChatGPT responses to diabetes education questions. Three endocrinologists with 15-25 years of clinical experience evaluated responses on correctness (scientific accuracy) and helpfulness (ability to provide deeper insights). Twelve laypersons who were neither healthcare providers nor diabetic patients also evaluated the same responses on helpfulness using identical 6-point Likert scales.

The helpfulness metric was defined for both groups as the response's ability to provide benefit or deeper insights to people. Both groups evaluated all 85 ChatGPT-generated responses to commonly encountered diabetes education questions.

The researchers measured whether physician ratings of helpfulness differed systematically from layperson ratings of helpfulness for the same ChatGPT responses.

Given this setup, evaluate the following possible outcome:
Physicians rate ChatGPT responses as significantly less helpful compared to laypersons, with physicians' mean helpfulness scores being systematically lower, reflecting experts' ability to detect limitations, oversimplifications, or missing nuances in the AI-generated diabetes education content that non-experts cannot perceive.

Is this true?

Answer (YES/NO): NO